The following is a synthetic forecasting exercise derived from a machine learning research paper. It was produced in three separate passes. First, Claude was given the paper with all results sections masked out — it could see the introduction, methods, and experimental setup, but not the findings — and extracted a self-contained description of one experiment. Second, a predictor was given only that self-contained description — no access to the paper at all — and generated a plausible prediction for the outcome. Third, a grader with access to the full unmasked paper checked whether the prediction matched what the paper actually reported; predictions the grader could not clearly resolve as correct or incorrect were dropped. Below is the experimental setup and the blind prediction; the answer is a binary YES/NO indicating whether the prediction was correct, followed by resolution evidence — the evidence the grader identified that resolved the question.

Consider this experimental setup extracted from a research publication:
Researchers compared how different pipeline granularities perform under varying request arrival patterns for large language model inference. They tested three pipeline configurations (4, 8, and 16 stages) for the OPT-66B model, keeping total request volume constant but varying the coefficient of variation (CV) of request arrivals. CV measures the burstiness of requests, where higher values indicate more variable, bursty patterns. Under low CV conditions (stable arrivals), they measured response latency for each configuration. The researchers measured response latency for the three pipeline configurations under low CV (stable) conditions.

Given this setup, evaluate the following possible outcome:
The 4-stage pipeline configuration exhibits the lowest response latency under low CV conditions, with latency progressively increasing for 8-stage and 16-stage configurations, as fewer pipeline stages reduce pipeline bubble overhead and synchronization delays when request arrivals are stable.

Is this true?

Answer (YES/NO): NO